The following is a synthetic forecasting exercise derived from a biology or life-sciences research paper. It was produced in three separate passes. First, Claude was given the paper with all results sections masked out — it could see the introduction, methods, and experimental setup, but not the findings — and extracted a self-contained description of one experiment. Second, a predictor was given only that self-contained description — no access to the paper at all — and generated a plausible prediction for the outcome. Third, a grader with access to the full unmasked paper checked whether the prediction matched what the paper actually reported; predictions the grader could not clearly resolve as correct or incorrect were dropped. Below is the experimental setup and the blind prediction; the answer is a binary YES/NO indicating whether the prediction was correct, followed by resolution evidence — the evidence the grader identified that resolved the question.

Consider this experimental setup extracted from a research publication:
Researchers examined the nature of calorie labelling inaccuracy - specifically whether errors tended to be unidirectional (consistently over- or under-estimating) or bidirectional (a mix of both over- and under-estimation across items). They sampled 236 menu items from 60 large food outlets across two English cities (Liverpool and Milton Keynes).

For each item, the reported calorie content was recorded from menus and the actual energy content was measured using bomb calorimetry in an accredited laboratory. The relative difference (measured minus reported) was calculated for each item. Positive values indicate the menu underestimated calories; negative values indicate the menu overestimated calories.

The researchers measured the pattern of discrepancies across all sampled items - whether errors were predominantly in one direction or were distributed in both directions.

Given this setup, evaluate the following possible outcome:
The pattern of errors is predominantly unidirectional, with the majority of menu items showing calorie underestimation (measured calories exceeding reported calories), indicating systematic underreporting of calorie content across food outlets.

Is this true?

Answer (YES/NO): NO